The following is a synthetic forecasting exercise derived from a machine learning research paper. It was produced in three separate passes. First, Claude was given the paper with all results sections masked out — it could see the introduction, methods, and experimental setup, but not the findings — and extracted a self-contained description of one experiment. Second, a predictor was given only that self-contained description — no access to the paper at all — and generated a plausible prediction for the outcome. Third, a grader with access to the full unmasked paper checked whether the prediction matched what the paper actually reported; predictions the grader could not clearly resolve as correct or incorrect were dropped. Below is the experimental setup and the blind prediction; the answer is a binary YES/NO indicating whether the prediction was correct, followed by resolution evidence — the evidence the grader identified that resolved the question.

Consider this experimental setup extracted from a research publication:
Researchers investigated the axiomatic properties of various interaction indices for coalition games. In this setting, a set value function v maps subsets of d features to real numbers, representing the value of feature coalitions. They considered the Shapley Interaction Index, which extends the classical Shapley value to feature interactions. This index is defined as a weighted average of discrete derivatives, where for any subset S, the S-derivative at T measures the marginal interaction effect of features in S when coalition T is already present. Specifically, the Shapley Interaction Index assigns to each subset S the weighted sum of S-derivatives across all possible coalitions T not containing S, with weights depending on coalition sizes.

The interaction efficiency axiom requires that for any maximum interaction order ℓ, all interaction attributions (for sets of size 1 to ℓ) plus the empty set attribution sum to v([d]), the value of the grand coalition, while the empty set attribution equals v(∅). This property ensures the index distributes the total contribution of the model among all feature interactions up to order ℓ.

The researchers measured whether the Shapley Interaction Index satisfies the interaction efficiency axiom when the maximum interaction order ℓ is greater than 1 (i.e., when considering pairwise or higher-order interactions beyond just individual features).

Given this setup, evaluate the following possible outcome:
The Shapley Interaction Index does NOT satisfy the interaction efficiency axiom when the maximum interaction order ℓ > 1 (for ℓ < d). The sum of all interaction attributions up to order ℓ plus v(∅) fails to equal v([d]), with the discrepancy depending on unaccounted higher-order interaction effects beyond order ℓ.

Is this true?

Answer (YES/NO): YES